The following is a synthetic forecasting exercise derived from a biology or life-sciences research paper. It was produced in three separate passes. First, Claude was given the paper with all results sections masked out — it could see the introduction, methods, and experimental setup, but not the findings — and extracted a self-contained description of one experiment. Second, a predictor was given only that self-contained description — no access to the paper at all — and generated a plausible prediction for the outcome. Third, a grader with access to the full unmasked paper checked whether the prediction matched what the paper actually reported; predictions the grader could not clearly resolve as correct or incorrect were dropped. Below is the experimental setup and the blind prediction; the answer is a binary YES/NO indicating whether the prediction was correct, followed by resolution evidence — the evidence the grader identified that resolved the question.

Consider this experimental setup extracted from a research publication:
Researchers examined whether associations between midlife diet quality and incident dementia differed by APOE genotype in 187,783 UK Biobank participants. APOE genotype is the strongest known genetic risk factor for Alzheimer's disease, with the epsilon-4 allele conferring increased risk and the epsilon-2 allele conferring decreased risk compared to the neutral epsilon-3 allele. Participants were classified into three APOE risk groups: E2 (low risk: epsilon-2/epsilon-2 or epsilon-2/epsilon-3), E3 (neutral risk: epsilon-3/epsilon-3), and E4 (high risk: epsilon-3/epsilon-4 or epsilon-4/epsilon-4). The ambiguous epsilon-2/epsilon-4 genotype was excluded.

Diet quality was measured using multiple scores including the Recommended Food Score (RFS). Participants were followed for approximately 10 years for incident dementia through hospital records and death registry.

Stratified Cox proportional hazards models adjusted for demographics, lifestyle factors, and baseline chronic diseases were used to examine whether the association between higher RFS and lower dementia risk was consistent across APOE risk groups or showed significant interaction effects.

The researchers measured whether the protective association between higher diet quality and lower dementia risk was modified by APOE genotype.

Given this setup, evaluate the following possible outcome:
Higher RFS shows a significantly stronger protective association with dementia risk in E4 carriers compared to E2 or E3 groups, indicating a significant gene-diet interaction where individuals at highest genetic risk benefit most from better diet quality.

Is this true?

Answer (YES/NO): NO